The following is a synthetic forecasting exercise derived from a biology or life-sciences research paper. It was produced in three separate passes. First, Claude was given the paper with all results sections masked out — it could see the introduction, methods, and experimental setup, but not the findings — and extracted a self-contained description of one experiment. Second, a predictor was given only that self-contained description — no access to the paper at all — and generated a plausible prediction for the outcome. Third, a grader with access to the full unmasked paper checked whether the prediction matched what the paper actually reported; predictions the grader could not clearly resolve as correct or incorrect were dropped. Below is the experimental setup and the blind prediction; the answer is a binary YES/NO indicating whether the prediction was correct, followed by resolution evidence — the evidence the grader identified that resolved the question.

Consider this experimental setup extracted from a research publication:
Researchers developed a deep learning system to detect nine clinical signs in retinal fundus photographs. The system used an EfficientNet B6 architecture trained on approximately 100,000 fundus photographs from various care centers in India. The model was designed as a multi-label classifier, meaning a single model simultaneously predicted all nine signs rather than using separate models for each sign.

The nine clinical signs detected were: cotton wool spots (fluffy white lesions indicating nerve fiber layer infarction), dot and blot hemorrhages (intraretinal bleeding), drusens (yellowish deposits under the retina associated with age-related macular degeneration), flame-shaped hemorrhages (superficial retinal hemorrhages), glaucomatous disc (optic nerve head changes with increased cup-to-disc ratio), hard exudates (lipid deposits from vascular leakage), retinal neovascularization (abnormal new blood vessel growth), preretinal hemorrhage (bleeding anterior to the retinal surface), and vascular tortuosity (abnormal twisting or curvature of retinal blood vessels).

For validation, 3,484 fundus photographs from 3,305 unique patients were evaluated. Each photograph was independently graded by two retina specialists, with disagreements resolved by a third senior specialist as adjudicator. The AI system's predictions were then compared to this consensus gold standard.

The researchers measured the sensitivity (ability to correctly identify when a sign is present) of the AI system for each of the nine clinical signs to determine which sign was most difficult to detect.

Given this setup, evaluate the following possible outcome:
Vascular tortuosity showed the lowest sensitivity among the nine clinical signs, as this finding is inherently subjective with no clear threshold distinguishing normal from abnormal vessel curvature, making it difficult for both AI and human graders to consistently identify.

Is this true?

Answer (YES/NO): YES